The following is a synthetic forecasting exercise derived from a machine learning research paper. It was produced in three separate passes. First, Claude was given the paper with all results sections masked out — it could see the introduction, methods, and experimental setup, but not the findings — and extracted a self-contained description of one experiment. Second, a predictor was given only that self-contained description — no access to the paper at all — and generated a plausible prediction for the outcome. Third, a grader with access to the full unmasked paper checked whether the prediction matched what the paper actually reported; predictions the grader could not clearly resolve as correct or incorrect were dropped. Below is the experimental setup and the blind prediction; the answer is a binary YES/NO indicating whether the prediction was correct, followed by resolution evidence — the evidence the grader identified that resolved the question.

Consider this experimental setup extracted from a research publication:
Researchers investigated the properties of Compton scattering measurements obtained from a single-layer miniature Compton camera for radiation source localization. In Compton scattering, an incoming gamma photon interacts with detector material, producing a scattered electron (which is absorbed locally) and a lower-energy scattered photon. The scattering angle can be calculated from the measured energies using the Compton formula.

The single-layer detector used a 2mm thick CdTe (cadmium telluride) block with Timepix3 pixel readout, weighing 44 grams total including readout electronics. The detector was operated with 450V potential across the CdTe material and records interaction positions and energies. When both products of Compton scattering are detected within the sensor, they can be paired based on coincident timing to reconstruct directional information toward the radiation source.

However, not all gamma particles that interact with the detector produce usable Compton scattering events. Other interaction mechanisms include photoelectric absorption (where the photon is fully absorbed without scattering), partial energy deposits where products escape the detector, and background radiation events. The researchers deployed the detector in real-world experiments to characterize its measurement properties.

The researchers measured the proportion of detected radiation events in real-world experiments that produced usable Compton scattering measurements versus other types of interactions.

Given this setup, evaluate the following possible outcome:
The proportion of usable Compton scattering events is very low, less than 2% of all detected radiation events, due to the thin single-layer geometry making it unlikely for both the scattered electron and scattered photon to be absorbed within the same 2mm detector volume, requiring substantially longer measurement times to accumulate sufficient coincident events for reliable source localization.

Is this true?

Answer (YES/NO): NO